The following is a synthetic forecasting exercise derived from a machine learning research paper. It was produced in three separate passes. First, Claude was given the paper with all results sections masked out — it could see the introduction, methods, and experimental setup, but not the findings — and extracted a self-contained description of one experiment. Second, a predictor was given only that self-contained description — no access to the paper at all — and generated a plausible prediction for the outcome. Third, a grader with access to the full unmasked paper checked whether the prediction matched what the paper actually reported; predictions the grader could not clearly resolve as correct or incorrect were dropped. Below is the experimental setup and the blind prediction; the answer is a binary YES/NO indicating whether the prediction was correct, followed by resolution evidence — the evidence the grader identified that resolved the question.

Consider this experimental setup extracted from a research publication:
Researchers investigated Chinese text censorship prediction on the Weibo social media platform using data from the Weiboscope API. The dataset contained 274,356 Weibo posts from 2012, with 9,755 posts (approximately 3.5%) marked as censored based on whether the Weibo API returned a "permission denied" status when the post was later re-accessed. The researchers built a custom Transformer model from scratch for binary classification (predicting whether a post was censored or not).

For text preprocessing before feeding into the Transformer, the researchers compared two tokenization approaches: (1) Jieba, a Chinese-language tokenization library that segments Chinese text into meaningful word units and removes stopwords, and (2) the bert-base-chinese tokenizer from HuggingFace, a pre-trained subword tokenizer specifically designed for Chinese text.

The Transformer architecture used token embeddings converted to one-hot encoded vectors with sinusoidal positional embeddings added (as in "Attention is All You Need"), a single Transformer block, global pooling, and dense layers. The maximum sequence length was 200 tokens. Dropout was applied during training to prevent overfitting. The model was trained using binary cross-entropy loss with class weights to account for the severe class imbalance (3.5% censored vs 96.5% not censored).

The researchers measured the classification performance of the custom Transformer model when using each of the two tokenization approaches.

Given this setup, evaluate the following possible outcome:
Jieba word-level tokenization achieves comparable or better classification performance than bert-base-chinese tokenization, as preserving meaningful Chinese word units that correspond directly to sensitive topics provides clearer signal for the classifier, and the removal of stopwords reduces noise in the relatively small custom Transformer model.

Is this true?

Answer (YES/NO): YES